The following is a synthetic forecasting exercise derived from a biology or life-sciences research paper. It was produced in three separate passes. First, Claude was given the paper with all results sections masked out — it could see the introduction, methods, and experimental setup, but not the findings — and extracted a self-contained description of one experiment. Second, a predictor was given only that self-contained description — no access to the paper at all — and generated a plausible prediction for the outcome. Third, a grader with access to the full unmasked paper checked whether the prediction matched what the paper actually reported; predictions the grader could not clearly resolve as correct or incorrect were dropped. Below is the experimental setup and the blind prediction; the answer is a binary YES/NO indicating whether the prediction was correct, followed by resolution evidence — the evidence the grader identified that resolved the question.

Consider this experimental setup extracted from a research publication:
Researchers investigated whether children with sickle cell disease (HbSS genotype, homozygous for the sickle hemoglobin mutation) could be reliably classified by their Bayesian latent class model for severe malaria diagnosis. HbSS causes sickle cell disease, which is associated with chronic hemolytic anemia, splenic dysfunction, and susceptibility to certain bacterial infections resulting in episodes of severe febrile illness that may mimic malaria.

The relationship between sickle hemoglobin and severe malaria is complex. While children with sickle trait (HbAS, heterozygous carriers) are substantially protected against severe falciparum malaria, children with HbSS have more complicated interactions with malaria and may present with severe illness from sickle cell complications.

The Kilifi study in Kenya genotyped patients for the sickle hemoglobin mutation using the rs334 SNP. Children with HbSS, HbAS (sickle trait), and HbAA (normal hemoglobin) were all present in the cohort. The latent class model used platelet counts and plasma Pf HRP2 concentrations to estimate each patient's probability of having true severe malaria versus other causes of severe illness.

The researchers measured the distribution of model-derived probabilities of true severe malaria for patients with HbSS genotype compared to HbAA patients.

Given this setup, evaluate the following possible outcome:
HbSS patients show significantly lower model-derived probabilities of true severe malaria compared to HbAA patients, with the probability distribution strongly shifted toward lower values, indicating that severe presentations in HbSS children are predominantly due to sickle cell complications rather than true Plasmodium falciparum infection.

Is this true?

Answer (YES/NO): YES